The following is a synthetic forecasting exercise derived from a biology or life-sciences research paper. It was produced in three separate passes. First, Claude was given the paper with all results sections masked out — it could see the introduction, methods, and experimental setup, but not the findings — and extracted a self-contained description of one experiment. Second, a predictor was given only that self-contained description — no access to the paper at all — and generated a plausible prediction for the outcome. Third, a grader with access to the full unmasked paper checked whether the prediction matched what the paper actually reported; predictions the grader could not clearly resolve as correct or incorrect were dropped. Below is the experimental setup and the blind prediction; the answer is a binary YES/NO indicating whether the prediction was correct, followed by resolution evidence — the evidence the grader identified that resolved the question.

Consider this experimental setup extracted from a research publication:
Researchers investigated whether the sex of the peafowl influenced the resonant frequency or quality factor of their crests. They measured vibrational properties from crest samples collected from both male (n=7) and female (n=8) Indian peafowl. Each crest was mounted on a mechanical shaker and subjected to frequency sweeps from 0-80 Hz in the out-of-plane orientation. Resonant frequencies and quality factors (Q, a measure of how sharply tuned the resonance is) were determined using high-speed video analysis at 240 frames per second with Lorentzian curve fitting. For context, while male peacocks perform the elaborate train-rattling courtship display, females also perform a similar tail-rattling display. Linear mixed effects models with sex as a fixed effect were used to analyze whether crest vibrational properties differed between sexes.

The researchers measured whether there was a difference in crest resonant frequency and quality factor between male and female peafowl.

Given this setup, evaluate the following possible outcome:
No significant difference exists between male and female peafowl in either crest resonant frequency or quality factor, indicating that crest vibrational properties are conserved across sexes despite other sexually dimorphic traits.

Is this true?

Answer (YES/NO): NO